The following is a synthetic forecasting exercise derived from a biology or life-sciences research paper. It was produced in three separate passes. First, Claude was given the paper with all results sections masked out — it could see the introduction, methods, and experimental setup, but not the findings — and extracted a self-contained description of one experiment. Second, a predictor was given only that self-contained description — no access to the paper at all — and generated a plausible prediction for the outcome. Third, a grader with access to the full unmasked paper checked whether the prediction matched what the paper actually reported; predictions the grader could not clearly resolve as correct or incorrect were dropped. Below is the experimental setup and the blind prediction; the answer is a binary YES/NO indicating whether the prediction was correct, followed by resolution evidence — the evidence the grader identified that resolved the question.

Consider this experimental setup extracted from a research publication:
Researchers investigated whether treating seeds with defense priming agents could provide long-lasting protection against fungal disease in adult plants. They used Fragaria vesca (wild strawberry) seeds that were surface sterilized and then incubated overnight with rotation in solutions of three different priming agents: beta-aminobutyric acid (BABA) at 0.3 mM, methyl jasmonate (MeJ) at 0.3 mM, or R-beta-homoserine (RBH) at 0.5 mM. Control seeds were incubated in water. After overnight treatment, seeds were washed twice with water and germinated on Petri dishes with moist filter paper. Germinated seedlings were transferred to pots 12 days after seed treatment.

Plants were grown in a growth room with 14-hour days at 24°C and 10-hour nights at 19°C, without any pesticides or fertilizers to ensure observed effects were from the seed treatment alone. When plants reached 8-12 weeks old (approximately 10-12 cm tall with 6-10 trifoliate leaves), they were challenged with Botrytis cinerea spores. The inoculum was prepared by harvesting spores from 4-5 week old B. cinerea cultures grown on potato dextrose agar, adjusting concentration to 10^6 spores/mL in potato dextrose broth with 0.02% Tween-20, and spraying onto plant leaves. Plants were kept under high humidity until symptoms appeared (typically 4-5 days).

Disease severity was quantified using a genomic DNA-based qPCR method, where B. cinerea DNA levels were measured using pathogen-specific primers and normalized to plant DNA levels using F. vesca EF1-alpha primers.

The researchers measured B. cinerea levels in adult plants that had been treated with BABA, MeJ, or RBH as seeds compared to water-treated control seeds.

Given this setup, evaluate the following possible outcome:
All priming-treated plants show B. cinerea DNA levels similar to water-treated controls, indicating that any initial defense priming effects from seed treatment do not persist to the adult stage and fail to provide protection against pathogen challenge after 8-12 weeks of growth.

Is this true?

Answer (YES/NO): NO